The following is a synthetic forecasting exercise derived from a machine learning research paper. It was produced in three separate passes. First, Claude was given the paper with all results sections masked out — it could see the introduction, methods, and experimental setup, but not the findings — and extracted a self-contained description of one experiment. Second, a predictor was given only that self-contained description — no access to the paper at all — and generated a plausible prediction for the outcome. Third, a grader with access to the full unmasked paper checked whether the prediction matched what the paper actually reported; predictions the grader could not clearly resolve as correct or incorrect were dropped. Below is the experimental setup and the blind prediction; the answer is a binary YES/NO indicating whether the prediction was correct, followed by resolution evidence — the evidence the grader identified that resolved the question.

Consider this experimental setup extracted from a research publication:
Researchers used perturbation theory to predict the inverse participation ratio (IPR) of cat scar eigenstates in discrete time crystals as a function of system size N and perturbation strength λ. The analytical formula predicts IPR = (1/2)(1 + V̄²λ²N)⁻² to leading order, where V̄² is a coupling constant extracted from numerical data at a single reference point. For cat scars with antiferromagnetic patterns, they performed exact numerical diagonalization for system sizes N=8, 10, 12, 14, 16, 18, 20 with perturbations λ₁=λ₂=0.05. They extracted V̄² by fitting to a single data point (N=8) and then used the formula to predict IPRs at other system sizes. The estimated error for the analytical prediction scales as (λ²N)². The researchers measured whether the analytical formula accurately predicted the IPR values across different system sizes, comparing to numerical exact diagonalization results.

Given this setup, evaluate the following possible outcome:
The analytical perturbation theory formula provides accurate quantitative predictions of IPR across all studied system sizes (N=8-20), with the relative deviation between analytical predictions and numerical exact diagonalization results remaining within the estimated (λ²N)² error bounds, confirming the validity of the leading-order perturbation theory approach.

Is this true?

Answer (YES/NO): YES